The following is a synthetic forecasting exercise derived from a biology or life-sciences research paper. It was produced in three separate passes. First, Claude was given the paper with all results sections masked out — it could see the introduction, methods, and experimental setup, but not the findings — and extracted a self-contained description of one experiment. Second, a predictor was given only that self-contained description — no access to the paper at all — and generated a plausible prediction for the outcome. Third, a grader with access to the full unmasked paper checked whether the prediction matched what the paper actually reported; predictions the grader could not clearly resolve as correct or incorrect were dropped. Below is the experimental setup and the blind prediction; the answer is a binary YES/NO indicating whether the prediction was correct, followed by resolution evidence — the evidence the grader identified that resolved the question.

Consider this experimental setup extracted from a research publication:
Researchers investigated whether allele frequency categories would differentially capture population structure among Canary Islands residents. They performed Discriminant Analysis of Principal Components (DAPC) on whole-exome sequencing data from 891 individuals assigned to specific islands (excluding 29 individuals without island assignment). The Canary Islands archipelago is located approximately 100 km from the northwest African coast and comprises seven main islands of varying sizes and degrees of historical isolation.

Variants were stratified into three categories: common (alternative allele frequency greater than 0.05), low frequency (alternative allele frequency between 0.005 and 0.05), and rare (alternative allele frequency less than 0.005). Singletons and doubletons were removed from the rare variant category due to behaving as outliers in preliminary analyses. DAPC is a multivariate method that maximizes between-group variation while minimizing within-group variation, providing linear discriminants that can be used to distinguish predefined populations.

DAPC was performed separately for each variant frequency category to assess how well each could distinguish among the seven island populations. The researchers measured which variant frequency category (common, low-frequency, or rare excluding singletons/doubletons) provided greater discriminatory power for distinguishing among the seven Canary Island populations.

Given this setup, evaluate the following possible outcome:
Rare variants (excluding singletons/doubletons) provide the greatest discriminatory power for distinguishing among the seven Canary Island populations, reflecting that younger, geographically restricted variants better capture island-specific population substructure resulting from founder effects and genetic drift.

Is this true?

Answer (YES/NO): NO